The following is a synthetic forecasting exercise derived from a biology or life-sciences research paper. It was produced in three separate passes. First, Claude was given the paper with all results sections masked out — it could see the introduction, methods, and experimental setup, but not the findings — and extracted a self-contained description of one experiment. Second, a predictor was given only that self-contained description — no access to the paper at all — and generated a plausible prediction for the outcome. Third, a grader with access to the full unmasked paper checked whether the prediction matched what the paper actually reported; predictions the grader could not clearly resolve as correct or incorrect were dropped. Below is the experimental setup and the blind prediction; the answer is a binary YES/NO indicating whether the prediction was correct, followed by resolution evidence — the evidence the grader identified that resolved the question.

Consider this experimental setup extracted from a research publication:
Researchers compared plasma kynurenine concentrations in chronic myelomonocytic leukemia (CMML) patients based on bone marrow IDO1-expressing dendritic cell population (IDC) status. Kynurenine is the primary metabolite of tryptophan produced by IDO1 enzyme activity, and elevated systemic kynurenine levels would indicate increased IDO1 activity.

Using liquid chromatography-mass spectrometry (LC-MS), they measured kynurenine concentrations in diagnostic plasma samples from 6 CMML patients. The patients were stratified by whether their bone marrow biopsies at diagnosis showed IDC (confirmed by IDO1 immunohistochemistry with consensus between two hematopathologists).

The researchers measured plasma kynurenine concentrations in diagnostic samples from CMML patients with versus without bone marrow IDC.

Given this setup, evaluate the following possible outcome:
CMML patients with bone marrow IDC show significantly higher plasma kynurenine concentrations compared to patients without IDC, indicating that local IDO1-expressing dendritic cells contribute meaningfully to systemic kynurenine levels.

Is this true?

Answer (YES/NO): YES